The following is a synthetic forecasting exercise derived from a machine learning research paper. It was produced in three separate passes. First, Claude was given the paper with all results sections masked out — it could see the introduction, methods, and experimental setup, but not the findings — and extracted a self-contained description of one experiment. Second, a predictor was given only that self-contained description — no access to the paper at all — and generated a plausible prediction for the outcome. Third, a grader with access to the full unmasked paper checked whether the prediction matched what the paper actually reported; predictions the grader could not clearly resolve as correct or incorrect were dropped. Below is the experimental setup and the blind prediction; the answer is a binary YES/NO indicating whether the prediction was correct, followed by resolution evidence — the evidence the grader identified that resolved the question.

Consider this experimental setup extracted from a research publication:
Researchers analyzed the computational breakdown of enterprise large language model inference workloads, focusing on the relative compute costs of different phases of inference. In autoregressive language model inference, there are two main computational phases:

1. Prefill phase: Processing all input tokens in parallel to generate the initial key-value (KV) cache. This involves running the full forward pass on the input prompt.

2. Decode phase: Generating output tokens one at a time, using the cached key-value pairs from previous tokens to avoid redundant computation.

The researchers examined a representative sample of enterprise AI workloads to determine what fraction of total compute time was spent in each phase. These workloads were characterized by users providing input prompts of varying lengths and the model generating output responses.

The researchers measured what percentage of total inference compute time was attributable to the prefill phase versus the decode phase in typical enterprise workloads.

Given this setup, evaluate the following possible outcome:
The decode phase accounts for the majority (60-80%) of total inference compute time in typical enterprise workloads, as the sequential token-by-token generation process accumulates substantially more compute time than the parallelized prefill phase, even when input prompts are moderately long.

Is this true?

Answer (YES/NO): NO